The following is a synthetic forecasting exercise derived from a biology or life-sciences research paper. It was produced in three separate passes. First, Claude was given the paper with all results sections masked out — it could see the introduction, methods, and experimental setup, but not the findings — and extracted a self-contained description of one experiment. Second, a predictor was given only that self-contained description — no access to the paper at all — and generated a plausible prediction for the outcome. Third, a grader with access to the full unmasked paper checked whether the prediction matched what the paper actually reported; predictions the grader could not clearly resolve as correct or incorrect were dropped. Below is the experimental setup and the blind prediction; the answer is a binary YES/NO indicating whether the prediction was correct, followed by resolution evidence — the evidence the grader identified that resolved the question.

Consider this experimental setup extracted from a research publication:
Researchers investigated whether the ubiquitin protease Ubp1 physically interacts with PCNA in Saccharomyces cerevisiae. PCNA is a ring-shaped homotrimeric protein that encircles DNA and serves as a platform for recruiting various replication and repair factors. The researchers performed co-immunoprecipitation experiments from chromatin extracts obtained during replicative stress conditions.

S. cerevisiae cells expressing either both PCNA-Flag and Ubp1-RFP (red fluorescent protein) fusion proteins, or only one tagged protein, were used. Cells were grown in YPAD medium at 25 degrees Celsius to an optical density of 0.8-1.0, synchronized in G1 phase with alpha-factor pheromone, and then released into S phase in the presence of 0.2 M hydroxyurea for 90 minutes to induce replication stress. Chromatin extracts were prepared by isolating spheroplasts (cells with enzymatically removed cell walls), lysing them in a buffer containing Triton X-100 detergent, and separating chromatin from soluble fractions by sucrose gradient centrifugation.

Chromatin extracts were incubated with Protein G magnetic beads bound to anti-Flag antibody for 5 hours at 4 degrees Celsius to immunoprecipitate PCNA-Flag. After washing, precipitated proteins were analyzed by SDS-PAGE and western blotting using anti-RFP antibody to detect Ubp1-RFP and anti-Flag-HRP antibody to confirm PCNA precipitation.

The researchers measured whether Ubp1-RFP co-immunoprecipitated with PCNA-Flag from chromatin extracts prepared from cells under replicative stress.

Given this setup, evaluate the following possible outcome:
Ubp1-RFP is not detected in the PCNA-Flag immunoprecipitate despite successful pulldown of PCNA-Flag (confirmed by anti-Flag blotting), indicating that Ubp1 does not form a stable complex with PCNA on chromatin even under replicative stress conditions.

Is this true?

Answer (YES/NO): NO